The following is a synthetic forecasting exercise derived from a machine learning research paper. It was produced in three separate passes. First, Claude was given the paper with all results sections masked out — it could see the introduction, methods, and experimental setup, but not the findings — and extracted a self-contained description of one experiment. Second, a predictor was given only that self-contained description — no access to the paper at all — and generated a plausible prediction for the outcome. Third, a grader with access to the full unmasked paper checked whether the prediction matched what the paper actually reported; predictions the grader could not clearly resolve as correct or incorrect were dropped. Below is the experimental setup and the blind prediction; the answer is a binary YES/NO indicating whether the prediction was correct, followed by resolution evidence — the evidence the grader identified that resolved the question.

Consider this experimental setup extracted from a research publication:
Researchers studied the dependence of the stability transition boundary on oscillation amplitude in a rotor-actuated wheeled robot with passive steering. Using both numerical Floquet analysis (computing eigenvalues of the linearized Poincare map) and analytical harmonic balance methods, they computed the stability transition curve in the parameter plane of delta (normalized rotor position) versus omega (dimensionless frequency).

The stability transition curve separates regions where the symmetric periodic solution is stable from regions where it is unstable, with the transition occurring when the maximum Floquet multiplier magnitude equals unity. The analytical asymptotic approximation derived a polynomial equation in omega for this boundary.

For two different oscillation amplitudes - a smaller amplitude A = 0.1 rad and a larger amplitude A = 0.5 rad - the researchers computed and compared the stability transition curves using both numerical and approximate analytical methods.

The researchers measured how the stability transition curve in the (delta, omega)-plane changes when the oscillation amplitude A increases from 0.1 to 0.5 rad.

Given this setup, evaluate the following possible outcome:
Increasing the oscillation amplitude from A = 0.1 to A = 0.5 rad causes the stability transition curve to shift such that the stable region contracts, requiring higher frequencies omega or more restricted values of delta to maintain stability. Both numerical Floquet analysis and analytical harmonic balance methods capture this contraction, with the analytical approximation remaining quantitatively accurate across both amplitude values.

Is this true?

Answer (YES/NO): NO